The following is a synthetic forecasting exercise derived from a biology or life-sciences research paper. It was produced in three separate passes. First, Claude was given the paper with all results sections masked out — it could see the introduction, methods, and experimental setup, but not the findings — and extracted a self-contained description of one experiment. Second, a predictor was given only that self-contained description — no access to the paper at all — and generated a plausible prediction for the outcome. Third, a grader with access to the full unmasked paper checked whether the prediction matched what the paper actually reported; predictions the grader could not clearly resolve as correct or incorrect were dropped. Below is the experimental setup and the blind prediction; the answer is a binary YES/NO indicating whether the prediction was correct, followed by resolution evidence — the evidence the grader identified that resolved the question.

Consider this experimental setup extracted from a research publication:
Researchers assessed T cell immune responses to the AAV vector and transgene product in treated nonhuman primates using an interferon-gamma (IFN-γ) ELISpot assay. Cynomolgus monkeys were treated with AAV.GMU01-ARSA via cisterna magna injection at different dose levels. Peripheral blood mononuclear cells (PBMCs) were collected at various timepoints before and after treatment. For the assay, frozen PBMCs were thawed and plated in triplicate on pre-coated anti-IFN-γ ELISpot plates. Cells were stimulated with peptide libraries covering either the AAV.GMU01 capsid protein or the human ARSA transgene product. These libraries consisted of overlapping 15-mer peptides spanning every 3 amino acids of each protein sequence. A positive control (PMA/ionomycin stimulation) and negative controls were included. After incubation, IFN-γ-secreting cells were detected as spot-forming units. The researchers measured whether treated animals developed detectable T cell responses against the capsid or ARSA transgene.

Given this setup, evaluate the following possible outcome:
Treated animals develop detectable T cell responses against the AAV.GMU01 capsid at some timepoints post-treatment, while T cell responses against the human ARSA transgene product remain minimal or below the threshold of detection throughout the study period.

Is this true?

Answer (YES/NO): NO